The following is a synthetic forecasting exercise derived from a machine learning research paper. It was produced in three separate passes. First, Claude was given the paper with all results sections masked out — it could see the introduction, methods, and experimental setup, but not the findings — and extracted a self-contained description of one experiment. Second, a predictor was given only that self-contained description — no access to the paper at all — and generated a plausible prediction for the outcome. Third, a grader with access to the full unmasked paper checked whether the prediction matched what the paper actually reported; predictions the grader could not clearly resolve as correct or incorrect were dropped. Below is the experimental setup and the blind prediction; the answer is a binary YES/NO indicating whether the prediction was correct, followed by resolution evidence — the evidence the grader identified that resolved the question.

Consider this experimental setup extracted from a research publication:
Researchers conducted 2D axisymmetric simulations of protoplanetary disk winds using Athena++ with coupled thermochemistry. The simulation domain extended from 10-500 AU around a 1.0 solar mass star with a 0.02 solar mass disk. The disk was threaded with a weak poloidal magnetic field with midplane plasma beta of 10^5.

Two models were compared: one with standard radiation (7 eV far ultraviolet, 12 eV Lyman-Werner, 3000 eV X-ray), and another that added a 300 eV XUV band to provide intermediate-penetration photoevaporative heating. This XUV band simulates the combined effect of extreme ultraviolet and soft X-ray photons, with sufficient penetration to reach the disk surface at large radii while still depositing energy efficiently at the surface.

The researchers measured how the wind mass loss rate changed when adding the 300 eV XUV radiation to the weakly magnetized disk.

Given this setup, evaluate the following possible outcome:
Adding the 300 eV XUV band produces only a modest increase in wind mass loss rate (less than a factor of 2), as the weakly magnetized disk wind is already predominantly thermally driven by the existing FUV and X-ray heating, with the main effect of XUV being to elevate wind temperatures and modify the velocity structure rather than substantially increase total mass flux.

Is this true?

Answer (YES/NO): NO